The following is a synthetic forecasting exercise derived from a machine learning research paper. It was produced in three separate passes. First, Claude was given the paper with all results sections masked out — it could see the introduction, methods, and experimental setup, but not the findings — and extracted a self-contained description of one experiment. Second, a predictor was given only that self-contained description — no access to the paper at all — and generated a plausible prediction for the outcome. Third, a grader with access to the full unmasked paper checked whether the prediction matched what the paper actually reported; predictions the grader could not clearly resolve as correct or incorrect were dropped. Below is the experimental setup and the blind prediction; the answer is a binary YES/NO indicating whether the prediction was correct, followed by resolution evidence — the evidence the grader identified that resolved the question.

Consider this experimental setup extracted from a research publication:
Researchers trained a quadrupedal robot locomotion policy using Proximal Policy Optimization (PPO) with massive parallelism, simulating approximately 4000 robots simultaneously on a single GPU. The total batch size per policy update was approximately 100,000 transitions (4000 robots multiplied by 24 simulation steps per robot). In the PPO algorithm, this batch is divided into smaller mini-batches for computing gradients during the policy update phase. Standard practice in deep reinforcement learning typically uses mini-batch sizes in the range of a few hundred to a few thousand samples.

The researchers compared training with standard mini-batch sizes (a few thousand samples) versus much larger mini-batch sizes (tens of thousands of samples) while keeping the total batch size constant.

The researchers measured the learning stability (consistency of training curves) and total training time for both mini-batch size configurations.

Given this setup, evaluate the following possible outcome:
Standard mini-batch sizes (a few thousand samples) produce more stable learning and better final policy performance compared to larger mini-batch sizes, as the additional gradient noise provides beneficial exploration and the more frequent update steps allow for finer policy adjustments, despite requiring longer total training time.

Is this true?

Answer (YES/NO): NO